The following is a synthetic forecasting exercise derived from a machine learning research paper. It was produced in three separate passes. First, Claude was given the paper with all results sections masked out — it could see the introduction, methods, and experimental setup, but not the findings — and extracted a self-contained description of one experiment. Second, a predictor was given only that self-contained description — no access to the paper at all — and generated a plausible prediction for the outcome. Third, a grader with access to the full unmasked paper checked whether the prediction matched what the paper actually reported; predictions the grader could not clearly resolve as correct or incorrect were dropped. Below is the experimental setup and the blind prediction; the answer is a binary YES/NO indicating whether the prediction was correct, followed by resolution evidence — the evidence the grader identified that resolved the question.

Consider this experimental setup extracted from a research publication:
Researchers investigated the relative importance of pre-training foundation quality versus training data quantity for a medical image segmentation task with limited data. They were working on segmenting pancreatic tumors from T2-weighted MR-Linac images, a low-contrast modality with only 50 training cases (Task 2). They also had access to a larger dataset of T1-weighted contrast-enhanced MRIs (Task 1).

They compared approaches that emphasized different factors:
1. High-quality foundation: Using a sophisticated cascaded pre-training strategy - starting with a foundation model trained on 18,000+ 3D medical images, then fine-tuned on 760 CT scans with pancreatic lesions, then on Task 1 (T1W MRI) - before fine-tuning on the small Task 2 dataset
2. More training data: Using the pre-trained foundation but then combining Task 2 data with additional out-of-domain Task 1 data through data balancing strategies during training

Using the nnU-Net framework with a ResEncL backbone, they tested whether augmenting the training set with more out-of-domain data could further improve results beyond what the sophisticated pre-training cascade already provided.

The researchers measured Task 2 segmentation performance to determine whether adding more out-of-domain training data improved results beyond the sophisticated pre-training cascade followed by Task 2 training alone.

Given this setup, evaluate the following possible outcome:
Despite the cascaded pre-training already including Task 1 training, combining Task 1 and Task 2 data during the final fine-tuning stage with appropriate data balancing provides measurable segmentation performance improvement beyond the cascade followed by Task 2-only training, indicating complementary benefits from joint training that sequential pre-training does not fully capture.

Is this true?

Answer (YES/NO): NO